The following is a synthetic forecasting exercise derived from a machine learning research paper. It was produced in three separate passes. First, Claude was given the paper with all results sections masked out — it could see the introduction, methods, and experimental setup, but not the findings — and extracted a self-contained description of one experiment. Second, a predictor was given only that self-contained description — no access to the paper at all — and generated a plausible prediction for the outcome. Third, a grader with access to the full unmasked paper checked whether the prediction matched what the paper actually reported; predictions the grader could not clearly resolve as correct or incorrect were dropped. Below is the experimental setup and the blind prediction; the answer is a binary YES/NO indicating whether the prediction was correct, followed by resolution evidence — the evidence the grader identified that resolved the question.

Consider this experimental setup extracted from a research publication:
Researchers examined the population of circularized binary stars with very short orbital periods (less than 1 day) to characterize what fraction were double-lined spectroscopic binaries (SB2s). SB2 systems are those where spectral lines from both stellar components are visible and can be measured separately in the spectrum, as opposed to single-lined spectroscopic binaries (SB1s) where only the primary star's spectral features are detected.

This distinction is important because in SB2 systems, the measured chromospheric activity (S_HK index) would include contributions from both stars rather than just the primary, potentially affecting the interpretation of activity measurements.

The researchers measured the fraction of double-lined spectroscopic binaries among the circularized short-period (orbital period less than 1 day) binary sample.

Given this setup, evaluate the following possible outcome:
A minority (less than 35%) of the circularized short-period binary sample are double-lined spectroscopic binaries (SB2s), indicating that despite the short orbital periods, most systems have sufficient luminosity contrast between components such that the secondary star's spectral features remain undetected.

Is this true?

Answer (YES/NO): YES